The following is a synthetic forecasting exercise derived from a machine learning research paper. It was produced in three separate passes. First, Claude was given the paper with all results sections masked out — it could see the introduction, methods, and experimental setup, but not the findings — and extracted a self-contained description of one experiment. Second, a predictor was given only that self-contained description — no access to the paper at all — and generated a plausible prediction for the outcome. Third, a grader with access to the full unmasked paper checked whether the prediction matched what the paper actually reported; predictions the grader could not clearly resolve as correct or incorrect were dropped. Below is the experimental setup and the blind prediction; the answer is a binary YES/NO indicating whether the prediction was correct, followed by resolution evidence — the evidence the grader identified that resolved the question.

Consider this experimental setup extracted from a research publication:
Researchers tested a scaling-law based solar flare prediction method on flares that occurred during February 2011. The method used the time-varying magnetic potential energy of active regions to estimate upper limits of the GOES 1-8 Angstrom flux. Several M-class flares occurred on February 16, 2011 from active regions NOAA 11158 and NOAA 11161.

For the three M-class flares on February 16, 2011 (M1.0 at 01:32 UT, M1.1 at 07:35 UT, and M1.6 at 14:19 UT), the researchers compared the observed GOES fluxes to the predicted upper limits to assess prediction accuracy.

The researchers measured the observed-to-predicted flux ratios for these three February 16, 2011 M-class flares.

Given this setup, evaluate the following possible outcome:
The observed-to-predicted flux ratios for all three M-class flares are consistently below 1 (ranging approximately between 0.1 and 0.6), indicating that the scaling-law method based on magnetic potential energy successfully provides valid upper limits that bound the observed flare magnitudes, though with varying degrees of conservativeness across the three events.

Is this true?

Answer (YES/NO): YES